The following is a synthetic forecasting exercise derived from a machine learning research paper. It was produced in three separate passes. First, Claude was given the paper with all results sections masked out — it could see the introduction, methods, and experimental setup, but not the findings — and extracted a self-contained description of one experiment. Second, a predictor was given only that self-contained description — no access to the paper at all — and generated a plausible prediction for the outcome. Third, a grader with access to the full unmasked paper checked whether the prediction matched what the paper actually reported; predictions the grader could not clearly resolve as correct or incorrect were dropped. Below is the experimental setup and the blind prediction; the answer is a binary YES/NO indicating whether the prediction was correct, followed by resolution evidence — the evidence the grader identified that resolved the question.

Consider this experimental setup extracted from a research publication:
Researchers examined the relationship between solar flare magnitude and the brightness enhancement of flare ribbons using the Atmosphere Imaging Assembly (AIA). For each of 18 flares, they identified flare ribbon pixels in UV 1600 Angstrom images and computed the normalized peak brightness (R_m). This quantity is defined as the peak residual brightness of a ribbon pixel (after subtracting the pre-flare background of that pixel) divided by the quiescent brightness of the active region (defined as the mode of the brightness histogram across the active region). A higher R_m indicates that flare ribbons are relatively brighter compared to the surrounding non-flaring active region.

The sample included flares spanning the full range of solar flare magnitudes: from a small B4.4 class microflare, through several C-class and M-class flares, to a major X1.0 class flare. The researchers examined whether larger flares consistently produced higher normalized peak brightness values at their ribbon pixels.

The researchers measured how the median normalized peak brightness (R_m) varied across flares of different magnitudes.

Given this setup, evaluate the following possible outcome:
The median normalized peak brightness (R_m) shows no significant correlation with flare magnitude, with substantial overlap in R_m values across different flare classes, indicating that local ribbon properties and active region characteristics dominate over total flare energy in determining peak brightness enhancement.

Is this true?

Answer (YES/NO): NO